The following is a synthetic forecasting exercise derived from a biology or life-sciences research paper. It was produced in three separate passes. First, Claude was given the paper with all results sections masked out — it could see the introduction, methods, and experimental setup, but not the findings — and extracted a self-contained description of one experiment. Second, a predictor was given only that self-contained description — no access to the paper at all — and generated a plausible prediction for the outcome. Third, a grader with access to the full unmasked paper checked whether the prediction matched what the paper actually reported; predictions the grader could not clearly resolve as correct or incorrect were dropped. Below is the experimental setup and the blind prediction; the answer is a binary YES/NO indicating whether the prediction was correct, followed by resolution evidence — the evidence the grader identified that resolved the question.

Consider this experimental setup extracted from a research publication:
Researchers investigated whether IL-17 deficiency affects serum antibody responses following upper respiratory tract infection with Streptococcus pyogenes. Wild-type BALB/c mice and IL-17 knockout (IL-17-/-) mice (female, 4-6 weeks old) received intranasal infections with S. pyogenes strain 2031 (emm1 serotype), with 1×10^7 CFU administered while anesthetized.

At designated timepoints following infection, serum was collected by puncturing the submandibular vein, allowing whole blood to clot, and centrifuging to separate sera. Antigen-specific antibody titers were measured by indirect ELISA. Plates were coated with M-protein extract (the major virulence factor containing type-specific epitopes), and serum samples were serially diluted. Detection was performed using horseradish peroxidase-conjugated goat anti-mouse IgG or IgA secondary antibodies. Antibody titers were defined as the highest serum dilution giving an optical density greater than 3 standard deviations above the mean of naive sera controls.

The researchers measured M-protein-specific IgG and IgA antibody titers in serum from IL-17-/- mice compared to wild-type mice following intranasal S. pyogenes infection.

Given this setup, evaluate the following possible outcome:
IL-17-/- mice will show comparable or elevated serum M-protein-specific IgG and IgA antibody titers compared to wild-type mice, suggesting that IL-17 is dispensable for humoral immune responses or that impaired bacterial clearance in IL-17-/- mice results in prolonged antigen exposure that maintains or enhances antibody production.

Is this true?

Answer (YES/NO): NO